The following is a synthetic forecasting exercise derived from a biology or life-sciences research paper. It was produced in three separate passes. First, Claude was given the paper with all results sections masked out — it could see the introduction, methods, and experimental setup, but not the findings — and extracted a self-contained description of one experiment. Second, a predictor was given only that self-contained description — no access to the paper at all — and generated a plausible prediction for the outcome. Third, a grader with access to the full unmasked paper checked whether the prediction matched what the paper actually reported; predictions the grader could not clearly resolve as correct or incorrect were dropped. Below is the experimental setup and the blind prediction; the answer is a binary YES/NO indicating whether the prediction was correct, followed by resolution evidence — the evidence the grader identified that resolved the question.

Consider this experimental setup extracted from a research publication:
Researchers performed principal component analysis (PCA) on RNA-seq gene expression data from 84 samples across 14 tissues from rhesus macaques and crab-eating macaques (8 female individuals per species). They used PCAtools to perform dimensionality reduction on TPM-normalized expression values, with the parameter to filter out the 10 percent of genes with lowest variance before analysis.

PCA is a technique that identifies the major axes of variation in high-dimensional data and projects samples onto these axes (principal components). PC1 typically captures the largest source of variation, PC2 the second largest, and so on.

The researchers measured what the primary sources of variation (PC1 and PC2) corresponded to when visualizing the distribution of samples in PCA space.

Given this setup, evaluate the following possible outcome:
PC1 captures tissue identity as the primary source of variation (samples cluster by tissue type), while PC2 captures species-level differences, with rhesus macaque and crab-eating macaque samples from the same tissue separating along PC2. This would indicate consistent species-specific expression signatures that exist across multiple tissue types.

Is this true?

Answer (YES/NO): NO